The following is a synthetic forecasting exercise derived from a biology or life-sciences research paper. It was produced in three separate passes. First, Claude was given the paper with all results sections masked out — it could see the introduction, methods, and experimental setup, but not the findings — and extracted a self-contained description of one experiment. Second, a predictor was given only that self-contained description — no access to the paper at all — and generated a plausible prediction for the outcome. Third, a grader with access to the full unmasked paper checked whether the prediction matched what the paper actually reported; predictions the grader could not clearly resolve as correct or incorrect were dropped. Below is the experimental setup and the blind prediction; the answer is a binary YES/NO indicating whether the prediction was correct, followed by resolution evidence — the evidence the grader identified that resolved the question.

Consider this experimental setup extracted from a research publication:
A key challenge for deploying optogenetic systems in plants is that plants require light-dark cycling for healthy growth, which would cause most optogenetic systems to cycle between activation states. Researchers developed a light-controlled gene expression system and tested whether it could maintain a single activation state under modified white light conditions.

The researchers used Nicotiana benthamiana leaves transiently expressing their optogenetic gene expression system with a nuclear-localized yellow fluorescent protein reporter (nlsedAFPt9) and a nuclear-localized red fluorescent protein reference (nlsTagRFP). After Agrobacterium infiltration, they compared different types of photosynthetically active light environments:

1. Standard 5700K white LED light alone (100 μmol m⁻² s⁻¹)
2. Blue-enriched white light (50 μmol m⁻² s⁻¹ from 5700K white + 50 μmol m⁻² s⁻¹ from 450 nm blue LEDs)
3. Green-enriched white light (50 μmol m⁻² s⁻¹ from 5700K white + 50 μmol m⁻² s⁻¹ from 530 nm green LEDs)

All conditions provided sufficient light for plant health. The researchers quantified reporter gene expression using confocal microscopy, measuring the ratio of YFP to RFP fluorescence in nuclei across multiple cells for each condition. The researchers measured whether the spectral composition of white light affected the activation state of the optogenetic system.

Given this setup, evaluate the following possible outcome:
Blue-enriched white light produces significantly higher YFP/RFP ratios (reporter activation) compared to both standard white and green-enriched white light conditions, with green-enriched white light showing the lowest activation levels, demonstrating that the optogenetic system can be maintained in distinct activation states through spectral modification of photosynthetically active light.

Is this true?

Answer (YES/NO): NO